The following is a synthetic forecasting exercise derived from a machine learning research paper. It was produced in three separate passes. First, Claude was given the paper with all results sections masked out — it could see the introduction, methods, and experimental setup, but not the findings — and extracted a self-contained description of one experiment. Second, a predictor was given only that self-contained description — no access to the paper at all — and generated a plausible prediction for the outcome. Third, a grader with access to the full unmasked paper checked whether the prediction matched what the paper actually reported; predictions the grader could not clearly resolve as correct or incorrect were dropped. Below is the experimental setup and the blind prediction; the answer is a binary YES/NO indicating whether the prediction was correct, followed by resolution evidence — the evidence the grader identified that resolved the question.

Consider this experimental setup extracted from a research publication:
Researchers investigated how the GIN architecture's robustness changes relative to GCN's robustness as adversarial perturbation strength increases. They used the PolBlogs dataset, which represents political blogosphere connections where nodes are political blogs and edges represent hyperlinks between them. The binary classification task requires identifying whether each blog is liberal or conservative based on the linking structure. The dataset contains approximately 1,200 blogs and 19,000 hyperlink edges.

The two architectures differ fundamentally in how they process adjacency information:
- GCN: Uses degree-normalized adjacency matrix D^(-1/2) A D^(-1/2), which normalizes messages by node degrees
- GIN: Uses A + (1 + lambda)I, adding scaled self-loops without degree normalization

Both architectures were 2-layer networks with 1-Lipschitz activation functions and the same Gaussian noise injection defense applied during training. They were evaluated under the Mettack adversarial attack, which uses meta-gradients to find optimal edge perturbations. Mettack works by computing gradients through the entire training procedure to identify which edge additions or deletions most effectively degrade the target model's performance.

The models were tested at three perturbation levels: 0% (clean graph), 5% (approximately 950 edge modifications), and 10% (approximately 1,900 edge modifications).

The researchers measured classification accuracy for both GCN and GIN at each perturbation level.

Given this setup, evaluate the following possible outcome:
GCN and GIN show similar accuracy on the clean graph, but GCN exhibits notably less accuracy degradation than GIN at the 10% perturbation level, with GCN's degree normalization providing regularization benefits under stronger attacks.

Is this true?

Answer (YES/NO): NO